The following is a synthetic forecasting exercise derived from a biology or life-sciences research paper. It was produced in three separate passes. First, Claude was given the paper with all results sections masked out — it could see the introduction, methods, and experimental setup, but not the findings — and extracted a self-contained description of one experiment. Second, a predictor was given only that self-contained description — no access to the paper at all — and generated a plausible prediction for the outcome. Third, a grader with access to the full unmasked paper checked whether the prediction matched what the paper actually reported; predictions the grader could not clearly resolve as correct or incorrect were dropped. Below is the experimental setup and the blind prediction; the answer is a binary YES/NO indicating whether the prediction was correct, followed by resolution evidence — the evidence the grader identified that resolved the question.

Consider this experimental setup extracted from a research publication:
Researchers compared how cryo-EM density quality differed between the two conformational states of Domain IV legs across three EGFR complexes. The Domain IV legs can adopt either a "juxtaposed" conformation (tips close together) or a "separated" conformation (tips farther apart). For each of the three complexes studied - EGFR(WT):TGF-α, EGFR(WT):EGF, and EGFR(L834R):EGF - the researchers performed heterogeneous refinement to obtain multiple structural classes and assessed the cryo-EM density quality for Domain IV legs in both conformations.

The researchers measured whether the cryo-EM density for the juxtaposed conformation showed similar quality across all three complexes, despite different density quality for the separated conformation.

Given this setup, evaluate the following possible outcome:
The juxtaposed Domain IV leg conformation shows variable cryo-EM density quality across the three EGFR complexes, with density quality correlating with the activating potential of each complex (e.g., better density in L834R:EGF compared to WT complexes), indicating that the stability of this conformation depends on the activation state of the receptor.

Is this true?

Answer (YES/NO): NO